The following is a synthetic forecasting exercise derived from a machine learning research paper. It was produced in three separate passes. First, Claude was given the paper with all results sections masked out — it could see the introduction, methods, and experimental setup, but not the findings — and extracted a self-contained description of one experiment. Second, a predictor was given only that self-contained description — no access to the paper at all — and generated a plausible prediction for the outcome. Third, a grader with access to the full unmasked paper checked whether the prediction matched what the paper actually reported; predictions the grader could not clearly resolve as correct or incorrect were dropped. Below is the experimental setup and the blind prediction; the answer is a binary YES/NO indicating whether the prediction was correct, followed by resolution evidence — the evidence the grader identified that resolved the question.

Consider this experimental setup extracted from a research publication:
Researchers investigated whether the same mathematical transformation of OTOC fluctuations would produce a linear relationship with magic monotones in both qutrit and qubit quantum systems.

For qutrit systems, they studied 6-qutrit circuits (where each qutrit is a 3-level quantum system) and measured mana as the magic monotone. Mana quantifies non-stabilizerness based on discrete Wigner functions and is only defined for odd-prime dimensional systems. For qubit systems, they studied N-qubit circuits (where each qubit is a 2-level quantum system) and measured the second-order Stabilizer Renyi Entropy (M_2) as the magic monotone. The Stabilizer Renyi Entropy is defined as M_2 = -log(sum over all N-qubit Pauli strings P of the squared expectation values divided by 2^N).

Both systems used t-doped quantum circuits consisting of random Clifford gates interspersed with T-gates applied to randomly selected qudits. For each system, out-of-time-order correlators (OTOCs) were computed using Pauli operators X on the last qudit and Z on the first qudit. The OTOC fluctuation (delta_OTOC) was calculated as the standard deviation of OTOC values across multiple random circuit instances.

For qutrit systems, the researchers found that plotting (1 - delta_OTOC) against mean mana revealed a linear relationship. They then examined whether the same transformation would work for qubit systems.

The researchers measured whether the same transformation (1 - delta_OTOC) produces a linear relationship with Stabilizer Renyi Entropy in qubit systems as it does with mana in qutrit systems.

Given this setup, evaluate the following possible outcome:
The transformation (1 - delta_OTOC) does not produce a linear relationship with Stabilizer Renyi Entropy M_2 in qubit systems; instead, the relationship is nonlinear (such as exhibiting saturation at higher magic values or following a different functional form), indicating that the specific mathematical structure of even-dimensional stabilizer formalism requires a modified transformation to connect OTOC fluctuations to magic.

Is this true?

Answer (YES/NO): YES